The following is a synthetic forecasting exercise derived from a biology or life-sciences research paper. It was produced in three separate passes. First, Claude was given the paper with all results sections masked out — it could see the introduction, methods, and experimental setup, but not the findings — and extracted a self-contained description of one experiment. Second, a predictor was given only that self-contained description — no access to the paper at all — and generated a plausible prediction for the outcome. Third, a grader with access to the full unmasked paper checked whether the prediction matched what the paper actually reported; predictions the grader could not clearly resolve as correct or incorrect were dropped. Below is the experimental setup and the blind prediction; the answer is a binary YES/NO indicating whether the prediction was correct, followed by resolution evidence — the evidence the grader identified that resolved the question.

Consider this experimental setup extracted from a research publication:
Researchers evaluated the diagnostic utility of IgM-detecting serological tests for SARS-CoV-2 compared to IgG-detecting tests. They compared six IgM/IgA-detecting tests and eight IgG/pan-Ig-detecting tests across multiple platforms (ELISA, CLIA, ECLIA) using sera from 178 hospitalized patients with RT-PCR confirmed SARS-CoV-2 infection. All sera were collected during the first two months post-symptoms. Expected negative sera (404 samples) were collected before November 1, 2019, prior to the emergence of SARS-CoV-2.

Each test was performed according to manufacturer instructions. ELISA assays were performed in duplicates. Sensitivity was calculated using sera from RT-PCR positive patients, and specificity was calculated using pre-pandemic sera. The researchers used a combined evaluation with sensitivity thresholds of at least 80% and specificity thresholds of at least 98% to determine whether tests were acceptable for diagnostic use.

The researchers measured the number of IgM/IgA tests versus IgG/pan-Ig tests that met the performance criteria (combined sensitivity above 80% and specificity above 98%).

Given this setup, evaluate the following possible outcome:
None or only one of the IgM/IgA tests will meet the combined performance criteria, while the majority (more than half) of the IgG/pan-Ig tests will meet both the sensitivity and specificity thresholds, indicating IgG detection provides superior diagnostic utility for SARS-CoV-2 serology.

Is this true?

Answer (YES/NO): NO